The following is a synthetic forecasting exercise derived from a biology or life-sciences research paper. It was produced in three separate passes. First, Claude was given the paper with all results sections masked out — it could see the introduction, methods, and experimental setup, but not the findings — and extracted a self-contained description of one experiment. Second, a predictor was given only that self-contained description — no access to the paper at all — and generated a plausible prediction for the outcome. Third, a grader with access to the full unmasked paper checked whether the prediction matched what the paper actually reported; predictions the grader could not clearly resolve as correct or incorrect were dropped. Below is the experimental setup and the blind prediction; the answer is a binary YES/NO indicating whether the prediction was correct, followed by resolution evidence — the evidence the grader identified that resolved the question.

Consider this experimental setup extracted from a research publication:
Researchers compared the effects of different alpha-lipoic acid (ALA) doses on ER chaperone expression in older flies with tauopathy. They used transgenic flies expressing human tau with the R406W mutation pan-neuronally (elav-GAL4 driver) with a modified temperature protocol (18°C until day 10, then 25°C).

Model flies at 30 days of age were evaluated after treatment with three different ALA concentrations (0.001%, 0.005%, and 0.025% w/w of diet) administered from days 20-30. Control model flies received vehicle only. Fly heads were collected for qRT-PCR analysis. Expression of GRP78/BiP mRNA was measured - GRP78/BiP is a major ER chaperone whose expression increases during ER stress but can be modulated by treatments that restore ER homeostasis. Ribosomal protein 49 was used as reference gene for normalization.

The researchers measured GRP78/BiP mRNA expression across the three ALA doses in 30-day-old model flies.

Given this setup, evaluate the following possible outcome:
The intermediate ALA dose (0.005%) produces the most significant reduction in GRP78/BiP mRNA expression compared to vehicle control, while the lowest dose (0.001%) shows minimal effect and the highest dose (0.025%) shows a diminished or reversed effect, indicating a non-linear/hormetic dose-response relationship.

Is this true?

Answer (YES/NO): NO